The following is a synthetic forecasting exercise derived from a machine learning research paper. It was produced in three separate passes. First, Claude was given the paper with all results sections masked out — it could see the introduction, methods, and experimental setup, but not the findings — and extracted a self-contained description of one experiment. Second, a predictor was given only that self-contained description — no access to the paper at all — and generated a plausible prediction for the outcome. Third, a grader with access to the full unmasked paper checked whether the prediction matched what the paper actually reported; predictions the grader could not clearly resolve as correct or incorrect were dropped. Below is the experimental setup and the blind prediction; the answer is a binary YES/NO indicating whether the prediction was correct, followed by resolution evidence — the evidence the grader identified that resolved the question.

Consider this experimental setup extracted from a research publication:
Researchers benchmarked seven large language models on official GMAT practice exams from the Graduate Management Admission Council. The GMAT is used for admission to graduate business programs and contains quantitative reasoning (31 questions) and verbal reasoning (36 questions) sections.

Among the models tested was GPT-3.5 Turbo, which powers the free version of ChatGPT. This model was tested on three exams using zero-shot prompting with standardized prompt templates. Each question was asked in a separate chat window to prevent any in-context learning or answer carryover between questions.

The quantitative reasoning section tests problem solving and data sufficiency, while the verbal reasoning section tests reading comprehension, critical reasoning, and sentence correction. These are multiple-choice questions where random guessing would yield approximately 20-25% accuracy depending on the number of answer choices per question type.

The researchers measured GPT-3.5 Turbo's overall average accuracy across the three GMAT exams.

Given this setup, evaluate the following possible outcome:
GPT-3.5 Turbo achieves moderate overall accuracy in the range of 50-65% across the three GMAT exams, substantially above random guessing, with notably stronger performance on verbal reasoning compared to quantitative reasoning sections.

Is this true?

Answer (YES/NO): YES